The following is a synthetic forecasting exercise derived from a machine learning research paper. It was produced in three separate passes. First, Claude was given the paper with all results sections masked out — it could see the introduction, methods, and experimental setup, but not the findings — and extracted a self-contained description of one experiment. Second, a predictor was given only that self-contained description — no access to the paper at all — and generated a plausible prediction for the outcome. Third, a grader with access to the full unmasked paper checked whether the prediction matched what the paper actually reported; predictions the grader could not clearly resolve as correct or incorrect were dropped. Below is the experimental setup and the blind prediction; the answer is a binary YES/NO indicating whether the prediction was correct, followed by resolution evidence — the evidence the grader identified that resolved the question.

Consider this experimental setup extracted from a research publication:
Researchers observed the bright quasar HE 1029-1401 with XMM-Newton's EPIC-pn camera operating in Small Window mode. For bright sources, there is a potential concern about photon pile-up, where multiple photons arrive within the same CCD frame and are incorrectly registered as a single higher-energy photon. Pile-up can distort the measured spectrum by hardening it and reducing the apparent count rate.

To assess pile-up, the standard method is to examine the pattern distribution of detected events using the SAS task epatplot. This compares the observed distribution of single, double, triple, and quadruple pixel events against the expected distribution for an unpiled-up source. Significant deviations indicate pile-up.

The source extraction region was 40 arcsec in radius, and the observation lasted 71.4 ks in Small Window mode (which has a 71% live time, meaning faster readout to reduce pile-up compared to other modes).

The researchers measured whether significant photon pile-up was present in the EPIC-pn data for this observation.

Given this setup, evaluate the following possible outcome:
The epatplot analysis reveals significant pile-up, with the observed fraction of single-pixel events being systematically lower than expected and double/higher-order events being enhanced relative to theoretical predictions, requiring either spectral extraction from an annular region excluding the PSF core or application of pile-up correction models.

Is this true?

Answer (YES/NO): NO